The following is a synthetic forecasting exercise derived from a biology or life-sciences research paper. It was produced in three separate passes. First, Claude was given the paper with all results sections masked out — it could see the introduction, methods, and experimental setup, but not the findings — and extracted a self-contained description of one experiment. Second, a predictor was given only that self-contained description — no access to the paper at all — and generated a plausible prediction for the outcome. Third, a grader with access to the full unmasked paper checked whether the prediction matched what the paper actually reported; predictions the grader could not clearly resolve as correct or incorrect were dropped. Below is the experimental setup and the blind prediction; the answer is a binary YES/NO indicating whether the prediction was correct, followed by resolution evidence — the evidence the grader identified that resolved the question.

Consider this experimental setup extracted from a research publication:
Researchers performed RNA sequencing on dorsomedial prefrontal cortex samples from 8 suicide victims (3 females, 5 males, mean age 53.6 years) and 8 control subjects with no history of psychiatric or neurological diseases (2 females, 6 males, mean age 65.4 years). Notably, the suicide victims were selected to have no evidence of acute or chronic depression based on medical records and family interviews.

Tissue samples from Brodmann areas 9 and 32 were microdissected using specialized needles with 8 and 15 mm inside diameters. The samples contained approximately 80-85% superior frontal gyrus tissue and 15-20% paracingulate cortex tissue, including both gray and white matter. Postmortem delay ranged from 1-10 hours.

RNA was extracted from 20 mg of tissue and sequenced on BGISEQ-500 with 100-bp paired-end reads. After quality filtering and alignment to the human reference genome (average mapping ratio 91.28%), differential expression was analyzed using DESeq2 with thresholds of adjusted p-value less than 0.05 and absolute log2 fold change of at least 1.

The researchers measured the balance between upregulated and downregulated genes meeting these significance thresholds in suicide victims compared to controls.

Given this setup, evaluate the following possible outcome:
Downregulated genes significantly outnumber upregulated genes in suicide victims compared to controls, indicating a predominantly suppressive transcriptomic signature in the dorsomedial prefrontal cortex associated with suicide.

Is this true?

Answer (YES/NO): YES